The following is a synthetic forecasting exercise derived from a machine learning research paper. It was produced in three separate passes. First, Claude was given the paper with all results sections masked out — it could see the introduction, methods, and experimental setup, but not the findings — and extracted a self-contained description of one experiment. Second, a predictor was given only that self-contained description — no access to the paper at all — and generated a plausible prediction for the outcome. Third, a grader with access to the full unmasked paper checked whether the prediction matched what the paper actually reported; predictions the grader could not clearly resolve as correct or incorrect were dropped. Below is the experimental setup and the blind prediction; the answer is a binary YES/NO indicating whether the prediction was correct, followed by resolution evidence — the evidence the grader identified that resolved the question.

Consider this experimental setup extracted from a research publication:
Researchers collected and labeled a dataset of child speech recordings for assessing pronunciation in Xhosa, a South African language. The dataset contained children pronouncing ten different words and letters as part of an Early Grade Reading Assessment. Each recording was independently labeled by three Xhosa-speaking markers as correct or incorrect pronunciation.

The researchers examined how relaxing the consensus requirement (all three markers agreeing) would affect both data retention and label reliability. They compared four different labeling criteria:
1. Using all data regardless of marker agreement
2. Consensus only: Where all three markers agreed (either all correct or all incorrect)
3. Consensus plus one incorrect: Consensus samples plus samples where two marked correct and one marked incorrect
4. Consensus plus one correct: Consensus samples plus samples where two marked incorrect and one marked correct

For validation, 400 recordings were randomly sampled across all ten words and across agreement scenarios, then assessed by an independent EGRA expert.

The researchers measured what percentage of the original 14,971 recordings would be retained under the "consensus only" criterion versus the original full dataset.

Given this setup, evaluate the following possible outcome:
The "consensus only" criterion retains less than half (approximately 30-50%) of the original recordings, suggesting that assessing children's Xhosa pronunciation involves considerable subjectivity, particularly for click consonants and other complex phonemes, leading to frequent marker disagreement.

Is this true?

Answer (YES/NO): NO